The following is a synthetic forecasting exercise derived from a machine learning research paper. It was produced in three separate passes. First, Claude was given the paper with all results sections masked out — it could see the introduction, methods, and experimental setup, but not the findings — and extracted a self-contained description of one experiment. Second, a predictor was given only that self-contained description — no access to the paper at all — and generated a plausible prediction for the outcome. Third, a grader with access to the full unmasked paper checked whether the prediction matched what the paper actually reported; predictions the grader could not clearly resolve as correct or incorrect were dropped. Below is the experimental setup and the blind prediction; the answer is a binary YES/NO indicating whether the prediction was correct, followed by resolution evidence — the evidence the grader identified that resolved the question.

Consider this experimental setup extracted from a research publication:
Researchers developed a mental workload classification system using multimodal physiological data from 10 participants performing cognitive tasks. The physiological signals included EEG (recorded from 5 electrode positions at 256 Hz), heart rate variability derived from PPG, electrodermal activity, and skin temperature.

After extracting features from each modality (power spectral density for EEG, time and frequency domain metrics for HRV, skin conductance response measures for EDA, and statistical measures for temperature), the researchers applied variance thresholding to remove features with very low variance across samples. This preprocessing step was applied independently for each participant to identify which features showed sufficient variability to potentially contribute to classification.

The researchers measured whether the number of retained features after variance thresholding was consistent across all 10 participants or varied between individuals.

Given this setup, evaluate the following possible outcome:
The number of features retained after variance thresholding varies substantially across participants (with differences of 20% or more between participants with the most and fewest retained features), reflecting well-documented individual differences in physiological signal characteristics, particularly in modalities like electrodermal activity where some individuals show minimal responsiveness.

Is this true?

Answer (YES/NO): NO